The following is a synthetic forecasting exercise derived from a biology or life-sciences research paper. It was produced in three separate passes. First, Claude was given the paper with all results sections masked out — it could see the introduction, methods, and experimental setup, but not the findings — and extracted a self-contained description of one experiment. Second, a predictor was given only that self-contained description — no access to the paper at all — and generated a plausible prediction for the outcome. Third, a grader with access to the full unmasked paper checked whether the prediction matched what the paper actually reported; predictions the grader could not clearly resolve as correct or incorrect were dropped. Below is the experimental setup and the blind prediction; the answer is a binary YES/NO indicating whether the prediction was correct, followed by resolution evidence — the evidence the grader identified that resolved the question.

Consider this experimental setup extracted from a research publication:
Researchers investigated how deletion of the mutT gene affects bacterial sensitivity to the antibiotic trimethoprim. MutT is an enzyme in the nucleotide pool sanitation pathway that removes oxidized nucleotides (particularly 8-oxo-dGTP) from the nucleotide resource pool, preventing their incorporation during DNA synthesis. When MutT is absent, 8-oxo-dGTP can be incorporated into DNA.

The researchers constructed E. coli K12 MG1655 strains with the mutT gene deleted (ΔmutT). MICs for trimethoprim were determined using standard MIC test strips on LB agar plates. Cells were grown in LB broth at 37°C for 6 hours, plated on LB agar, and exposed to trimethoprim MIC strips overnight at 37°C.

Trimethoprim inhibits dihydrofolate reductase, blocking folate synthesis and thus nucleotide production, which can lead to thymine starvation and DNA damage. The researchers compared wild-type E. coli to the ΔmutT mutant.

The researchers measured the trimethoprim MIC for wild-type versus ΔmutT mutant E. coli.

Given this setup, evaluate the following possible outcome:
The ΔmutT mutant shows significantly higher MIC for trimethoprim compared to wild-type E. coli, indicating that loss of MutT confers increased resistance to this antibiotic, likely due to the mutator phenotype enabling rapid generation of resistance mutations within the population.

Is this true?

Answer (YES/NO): NO